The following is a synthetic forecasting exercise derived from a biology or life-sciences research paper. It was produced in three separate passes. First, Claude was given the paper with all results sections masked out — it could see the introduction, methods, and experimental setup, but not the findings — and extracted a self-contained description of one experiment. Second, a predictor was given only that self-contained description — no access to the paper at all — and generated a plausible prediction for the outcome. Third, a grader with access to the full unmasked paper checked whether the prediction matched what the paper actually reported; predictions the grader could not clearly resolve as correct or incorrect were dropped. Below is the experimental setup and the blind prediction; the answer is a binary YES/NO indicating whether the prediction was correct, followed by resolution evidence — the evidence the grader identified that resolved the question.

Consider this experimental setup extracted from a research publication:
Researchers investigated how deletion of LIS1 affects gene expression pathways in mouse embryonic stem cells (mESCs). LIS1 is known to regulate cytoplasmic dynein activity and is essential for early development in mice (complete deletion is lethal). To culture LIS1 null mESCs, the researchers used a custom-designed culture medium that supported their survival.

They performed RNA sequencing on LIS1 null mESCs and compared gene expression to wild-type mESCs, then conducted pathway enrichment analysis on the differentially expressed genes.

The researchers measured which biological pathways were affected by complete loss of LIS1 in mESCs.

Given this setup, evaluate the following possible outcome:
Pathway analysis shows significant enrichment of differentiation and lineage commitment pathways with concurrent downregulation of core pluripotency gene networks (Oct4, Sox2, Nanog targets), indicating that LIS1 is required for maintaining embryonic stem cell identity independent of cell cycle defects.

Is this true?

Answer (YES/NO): NO